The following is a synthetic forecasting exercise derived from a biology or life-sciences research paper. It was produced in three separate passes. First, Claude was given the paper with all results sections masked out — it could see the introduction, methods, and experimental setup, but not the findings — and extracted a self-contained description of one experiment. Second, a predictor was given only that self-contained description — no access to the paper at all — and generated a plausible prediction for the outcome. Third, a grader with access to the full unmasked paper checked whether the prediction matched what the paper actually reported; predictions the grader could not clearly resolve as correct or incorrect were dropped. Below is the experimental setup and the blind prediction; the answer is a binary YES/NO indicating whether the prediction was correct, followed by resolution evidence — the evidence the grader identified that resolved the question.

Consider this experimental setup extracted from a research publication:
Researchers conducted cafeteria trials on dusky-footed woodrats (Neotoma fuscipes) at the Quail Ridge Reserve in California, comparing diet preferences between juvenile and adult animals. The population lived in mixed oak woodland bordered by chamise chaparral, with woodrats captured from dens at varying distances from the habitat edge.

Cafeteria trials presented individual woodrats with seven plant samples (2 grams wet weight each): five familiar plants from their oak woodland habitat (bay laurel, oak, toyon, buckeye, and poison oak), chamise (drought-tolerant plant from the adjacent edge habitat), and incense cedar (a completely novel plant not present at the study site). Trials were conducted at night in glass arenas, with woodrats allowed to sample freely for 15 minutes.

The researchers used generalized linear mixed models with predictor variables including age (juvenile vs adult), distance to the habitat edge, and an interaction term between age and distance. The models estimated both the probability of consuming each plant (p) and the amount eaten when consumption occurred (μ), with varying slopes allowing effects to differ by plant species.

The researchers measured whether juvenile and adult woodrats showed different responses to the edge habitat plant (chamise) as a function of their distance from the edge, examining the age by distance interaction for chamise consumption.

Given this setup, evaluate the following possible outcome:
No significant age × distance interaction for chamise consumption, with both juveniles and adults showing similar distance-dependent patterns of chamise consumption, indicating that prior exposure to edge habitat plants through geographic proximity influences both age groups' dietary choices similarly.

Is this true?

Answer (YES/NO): NO